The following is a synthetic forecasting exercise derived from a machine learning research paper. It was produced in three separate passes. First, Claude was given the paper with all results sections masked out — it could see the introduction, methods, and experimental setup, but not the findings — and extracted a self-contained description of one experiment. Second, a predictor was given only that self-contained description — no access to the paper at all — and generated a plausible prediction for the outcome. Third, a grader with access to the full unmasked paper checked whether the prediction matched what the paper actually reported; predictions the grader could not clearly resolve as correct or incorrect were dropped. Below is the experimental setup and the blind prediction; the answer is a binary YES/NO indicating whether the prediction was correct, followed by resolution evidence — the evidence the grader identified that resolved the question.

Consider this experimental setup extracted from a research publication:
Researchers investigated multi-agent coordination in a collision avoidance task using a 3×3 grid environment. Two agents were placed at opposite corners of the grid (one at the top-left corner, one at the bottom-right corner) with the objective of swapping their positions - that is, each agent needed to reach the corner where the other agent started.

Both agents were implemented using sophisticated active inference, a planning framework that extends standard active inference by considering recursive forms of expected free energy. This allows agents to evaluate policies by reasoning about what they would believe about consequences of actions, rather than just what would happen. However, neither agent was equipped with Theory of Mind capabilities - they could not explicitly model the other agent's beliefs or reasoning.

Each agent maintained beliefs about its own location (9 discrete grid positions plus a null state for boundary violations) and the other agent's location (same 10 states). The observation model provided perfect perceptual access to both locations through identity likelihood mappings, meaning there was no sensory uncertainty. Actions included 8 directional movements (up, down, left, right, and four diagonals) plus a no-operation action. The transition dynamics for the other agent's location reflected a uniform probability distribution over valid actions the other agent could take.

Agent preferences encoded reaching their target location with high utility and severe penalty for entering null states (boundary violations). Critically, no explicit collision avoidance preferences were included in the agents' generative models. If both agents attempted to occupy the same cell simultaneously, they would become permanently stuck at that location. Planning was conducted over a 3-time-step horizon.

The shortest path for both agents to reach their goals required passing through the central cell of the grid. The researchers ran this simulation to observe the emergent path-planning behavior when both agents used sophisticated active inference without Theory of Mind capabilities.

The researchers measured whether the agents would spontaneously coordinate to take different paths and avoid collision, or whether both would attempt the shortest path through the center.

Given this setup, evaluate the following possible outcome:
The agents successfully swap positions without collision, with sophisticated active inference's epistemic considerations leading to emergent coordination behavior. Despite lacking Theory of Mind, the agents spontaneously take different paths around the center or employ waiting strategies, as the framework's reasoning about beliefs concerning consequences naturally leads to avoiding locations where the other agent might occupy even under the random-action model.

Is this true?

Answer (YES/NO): NO